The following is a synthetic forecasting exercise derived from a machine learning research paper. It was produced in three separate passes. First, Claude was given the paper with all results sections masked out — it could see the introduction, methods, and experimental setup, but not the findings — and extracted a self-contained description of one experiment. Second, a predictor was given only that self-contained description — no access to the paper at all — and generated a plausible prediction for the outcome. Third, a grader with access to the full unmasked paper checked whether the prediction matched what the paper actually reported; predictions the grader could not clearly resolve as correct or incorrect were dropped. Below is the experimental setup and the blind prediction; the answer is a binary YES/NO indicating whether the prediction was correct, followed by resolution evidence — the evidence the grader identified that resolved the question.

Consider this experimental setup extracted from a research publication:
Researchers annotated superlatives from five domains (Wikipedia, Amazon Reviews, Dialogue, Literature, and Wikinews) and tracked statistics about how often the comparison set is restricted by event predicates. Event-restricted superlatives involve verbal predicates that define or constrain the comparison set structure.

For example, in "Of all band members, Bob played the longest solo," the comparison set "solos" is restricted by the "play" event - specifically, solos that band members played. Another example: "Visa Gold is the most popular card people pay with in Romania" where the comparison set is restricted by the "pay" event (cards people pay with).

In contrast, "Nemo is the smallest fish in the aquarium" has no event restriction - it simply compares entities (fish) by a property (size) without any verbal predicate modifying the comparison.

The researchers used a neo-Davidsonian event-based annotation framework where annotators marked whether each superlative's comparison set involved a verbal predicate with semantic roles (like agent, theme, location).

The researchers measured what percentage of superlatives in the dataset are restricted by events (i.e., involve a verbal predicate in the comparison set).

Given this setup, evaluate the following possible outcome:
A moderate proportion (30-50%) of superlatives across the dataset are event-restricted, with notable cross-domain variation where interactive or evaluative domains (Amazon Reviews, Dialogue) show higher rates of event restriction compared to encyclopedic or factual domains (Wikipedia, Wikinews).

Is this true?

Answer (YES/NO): NO